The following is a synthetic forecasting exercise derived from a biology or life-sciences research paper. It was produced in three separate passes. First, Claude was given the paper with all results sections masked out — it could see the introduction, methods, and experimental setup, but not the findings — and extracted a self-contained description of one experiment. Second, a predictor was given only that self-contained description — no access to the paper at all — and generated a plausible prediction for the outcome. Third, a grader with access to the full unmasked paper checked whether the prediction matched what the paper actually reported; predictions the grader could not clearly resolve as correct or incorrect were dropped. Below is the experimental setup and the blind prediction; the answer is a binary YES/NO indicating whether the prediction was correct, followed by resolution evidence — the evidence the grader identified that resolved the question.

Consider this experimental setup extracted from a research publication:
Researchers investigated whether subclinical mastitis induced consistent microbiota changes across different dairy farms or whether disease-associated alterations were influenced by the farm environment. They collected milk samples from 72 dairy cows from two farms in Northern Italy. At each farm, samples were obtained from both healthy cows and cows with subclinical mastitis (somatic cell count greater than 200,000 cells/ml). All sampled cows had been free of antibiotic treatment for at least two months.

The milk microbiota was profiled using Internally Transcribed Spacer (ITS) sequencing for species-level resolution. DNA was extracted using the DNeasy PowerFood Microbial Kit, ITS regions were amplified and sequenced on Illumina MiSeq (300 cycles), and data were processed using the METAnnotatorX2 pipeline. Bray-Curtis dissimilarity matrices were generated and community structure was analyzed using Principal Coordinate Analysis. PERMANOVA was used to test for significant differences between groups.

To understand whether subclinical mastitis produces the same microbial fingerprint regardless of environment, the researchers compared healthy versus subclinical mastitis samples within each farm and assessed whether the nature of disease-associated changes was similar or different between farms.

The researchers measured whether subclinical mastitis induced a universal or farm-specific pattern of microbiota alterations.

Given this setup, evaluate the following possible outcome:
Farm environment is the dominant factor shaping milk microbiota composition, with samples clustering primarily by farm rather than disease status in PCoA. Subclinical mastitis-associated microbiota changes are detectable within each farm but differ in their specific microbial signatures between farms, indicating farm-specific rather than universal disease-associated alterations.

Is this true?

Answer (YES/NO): YES